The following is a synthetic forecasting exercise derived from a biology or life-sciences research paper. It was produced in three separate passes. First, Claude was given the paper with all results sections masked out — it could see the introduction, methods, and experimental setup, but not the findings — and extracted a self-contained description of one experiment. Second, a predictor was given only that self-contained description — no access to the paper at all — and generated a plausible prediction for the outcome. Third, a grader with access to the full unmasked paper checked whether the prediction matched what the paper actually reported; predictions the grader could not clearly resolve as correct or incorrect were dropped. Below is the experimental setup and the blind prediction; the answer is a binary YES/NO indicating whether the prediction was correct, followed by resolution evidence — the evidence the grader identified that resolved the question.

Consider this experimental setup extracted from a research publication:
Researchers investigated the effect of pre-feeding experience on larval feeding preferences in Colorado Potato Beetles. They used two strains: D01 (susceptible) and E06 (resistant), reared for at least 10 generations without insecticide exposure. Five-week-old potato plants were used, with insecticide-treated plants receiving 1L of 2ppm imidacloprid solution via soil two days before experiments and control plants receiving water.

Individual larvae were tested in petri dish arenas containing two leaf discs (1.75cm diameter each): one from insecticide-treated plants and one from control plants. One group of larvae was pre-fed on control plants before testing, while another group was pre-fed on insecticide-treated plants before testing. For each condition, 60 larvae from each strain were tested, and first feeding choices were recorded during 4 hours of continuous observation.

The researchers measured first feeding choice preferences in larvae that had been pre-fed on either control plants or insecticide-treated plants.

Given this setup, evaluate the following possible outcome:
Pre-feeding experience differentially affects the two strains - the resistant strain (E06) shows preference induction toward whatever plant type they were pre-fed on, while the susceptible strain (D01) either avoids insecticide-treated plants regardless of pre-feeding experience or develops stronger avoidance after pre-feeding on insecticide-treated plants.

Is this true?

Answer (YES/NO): NO